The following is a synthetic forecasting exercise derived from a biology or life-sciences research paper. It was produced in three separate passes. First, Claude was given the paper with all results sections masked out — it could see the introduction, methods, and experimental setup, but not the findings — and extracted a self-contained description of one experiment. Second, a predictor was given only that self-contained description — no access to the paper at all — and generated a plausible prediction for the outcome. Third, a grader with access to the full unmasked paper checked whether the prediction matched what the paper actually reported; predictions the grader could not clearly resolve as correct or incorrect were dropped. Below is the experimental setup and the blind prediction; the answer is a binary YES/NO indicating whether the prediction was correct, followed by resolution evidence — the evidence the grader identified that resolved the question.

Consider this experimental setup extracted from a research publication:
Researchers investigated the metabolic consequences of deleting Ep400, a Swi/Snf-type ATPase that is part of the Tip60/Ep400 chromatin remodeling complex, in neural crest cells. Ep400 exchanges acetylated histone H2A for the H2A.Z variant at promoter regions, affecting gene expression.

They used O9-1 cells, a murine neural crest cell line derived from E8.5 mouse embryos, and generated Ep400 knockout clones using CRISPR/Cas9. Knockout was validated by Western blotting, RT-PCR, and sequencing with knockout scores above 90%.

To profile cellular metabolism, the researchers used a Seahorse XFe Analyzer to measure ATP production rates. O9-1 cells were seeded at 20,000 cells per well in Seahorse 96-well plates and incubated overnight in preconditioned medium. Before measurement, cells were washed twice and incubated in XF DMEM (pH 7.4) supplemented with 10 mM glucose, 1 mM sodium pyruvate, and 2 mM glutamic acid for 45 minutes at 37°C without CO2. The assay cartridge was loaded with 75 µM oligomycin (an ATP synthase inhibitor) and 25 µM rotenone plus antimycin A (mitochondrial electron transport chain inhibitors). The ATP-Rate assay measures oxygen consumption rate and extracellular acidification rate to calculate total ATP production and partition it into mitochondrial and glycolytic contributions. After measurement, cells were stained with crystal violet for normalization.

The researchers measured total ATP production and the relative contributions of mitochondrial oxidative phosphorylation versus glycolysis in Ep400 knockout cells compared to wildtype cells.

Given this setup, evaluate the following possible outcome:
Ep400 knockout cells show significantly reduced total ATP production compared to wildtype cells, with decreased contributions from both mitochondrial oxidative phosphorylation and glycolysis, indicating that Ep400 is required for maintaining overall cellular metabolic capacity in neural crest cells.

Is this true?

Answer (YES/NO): NO